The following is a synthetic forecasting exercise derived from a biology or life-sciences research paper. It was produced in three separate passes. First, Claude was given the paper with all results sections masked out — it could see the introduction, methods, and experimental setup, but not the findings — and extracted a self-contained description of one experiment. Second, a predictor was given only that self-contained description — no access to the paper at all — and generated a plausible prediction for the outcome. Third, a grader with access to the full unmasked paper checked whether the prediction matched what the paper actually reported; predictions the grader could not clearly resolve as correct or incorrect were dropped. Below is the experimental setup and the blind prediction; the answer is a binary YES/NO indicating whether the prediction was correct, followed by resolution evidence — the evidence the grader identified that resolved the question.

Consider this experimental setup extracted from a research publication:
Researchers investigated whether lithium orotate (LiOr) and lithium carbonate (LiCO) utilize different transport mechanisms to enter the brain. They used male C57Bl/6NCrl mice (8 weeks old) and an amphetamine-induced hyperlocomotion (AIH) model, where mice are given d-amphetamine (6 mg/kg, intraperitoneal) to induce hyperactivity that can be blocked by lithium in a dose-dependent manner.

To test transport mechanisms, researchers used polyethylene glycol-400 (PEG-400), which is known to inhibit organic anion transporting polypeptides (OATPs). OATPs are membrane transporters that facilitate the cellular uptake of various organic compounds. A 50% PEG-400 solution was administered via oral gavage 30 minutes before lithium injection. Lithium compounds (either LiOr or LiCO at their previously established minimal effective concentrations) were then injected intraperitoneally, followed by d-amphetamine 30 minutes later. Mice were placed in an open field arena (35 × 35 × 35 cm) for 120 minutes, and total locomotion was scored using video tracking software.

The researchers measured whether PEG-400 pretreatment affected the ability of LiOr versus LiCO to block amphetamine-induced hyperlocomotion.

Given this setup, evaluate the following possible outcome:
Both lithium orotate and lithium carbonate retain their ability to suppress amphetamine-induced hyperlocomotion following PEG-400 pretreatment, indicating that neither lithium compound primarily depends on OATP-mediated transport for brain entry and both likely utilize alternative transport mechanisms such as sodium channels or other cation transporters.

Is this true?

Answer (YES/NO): NO